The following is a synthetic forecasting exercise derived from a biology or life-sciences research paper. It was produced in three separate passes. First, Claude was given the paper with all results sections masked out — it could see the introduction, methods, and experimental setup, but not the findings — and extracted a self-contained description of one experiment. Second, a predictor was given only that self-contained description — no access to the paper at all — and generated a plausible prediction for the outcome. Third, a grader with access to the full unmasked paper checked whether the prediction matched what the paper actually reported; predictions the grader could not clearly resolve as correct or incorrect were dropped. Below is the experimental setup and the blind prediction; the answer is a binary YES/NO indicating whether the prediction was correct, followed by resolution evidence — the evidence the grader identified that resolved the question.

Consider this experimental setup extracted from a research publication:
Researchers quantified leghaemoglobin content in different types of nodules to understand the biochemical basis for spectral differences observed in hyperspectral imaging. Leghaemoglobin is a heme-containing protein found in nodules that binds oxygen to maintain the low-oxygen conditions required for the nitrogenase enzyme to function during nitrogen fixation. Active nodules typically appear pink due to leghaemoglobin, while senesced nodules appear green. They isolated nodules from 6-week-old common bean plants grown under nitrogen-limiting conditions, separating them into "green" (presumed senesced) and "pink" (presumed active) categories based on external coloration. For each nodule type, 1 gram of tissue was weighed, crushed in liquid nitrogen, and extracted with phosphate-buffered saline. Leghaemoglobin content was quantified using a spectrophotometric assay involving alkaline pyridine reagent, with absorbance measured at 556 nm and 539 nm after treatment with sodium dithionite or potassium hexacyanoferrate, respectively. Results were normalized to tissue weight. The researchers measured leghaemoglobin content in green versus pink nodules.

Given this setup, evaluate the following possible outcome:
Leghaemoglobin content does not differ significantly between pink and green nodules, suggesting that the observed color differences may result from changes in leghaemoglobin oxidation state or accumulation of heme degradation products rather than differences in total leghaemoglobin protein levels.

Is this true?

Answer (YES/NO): NO